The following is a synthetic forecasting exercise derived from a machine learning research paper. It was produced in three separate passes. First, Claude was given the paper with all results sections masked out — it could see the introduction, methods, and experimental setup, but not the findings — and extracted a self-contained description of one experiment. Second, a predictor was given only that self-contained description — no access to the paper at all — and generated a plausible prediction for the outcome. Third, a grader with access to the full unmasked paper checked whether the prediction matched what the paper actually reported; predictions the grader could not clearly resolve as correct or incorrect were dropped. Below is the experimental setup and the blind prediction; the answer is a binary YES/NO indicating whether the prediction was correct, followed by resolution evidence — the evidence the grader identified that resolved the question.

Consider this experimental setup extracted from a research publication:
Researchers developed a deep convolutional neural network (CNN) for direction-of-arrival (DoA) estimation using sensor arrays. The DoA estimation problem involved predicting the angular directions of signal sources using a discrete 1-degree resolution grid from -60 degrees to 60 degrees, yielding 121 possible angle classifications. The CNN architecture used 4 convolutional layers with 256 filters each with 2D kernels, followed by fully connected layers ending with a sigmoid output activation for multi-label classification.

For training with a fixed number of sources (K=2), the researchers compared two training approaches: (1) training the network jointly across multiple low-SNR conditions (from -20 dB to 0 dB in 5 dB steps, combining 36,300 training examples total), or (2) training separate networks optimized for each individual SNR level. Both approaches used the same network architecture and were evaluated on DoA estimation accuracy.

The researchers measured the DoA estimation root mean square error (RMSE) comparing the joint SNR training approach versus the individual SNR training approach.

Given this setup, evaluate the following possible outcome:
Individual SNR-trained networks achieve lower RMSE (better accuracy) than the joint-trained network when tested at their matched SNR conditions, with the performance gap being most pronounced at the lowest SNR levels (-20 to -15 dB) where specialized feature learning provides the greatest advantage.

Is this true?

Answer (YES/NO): NO